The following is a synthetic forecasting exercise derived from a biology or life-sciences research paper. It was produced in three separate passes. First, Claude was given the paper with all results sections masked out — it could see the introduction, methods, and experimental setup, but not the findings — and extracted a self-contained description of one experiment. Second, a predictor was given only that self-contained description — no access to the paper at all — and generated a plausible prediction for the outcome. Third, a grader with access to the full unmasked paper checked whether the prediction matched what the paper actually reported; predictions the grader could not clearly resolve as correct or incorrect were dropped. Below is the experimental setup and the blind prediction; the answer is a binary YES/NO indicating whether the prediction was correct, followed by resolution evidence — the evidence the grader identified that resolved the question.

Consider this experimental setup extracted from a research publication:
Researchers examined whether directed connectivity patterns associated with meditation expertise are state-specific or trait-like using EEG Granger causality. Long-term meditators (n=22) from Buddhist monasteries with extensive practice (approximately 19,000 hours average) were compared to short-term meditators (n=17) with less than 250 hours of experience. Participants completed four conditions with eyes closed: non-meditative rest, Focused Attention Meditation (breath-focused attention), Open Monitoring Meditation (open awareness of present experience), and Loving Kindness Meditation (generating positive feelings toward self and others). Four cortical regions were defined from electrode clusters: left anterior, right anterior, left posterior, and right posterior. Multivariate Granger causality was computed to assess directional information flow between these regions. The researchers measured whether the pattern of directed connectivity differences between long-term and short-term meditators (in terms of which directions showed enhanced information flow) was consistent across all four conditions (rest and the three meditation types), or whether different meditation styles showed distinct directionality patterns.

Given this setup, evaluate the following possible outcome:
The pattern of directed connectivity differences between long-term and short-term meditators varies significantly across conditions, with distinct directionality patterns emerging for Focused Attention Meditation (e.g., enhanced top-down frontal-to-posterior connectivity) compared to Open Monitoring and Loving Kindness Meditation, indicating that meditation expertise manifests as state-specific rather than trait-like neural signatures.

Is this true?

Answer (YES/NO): NO